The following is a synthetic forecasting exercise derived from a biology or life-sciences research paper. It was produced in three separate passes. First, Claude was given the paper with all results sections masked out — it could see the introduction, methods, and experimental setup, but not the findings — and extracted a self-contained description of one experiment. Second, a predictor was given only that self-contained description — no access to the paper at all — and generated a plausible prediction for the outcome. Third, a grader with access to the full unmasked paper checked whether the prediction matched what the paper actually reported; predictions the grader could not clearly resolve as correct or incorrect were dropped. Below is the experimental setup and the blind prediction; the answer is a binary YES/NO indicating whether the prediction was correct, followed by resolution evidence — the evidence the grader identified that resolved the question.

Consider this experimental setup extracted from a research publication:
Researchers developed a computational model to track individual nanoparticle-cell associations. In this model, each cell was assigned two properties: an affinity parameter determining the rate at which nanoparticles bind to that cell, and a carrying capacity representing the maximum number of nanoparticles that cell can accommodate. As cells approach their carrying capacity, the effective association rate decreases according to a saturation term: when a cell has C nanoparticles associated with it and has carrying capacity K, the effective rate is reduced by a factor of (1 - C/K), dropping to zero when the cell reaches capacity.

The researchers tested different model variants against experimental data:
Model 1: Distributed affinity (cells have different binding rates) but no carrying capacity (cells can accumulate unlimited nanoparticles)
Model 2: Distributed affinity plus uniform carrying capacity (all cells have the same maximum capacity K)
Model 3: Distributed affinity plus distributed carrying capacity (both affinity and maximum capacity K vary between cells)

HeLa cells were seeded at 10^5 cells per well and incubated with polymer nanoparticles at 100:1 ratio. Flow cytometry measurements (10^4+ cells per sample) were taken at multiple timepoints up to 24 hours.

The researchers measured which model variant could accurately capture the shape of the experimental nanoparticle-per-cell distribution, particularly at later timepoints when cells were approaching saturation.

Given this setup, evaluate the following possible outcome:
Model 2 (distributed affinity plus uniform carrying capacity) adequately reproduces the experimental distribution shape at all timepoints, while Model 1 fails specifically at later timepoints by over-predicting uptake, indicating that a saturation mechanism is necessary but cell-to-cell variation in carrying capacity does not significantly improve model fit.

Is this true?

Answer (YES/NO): NO